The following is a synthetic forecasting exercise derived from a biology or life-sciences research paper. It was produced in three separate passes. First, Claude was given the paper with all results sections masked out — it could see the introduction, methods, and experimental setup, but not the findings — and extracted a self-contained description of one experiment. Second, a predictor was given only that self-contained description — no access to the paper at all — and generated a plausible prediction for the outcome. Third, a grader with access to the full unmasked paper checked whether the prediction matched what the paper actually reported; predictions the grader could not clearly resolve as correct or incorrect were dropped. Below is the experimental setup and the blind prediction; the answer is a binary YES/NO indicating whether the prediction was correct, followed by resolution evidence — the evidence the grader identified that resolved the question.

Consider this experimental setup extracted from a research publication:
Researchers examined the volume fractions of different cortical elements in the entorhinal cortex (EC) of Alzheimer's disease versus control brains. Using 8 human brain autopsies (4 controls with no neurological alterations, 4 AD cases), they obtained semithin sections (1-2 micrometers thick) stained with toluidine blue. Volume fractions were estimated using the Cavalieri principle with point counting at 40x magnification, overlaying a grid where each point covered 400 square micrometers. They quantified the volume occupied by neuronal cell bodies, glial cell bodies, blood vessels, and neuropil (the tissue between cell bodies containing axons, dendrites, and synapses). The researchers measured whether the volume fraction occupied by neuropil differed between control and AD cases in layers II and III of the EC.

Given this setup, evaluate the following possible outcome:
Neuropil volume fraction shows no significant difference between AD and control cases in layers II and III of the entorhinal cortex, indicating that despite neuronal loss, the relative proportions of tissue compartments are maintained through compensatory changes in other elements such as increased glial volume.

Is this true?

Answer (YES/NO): YES